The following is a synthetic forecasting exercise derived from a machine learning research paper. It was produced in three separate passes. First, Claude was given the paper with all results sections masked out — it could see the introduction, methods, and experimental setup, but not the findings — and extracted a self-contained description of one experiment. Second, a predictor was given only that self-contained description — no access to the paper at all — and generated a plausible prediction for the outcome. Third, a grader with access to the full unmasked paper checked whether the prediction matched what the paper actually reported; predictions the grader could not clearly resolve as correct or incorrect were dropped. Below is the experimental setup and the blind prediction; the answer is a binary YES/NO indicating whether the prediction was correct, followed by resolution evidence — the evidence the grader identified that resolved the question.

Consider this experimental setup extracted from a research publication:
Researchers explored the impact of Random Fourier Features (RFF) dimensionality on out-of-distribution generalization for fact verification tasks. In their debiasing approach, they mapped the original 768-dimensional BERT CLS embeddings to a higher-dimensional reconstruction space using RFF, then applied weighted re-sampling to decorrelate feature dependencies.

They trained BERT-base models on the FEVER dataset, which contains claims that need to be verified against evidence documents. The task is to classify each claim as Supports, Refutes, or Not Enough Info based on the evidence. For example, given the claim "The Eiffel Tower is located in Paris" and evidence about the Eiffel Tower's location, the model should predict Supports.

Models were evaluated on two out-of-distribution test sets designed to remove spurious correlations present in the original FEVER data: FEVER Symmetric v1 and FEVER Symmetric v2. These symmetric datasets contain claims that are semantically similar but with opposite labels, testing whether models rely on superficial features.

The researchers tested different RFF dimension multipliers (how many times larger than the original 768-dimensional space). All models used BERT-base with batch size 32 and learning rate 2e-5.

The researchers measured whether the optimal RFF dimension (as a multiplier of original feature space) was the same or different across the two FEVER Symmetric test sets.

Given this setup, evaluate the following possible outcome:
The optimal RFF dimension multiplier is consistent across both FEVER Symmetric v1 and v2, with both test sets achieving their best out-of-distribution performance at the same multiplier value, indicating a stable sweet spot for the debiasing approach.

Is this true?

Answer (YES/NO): NO